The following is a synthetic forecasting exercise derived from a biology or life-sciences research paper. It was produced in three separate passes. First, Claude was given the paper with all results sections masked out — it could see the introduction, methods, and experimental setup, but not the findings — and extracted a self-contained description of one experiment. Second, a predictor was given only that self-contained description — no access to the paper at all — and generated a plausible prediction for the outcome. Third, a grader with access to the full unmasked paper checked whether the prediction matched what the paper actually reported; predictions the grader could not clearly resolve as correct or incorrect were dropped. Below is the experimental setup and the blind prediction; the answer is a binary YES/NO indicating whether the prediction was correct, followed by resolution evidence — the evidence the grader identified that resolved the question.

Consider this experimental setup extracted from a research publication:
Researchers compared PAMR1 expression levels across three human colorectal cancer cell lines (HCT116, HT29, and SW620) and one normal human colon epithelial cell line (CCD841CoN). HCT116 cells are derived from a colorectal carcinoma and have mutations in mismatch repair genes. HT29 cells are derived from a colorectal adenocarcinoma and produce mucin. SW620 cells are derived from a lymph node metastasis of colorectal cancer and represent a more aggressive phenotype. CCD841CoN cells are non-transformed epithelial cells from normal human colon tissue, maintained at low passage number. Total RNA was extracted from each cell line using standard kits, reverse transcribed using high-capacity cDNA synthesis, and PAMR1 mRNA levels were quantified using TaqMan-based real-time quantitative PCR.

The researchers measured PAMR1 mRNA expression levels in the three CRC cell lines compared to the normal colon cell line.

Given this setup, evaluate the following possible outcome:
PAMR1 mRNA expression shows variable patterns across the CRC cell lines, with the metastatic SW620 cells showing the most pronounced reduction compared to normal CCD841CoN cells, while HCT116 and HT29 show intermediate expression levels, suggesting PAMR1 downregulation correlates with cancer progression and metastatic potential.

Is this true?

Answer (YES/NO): NO